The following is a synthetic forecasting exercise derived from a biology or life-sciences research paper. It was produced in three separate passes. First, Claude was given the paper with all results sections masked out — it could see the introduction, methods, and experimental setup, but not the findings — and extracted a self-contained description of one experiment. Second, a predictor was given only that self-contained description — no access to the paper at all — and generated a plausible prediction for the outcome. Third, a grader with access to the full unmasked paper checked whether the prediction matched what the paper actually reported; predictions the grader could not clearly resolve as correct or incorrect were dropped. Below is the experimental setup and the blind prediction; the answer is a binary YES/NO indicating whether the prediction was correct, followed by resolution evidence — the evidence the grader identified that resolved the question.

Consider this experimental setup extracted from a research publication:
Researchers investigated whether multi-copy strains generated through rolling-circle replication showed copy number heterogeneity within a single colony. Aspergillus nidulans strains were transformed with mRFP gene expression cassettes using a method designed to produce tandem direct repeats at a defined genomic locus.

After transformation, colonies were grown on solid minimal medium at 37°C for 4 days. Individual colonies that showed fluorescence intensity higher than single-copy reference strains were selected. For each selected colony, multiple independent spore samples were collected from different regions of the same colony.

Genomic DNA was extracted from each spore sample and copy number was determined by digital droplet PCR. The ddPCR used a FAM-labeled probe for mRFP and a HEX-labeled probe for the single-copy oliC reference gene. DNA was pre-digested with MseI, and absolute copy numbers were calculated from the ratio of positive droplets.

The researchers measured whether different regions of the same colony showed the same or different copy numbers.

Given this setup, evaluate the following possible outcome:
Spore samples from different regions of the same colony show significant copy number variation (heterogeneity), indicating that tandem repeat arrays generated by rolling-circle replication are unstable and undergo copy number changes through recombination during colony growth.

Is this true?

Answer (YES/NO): NO